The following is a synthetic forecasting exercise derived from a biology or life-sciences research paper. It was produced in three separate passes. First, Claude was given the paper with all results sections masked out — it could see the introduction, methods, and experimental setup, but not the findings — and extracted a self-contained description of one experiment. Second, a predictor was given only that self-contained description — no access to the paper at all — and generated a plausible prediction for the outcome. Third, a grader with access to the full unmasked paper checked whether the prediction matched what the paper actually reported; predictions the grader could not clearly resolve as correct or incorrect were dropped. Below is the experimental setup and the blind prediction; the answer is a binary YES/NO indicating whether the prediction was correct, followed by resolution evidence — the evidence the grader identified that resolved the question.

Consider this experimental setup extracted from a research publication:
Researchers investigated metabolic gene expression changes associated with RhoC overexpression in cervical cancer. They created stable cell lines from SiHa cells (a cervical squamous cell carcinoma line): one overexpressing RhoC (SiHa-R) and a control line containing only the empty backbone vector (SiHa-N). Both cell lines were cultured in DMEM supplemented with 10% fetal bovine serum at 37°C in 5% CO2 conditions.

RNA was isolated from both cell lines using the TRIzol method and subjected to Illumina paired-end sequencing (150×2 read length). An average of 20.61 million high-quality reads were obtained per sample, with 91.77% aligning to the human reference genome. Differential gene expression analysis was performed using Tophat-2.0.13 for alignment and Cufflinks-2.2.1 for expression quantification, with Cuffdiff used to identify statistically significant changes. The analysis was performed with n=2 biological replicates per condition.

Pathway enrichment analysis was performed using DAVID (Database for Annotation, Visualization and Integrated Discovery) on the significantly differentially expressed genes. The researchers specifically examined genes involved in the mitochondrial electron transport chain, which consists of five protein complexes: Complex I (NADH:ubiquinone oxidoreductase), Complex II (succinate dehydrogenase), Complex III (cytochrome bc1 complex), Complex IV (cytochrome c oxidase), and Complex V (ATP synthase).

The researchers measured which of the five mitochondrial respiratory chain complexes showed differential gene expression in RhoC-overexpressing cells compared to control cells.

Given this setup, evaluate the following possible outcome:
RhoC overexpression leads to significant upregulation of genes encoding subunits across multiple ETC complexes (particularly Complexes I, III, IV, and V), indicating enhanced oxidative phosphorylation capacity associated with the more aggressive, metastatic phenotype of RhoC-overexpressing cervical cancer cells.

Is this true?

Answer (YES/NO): YES